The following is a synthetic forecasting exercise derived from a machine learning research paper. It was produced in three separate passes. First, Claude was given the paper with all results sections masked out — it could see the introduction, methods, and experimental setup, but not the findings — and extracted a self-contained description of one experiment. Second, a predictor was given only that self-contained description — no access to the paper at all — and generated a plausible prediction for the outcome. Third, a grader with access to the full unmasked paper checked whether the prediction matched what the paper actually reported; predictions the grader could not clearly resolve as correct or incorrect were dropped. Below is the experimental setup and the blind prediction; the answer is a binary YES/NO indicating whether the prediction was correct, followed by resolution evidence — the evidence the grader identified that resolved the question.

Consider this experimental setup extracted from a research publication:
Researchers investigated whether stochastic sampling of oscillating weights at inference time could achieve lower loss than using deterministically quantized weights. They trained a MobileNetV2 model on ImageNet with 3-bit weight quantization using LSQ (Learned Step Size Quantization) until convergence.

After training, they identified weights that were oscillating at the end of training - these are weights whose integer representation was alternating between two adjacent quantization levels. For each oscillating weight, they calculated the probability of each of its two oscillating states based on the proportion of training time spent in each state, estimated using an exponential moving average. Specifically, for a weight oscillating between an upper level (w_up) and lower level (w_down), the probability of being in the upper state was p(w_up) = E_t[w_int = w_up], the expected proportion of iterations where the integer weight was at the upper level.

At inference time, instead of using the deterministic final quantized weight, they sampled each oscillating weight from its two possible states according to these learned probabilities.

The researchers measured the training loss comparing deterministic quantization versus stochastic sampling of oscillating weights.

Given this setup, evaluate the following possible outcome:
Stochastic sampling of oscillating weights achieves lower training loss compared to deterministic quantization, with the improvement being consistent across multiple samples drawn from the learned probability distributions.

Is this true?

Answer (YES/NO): NO